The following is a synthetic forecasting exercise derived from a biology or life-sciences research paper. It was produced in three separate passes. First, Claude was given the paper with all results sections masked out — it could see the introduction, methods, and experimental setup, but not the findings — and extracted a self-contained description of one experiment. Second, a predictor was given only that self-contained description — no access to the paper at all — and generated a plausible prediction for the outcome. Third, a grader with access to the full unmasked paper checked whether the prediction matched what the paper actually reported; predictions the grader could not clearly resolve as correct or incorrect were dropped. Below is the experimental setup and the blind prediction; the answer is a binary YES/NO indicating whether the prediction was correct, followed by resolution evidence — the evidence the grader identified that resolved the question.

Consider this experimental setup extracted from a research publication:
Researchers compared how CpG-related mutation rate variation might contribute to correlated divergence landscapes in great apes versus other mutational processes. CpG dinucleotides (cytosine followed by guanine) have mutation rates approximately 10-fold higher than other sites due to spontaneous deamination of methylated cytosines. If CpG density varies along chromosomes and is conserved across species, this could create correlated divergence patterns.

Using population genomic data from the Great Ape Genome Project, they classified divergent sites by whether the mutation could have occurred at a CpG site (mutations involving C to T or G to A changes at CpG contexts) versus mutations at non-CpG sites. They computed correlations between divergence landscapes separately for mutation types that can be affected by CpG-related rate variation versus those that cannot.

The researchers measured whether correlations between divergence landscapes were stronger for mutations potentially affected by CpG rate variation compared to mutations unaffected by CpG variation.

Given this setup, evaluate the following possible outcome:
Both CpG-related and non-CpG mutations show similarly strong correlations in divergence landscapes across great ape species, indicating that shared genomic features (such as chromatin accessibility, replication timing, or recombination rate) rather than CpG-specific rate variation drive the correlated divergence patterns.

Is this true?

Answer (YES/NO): YES